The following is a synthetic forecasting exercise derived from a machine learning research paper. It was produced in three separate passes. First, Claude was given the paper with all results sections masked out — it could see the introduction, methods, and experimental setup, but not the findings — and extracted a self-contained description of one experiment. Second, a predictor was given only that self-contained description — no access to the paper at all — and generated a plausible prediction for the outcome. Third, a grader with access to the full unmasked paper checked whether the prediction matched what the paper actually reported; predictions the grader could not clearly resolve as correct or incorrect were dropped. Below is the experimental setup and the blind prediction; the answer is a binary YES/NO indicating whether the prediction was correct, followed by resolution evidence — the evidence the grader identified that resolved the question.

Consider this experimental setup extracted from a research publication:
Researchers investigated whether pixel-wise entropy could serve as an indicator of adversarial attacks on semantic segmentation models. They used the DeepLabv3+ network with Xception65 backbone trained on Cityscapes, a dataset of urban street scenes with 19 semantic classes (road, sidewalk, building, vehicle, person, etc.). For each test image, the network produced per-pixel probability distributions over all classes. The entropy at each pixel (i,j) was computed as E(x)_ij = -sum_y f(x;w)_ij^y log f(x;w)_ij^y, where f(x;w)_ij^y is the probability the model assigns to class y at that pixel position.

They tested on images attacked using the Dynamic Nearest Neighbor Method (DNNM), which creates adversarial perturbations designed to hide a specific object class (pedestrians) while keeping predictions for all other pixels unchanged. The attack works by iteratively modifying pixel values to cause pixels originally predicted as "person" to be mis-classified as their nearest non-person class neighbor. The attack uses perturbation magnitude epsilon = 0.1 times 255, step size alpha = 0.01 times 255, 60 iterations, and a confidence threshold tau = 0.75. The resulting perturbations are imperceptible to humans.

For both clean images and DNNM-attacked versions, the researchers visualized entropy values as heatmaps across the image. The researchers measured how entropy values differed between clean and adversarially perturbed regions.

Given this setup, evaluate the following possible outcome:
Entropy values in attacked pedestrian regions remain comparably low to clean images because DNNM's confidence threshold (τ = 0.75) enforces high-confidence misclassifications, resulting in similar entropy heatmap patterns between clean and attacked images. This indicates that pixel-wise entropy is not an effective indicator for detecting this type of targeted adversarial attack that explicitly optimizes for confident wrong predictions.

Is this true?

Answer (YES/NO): NO